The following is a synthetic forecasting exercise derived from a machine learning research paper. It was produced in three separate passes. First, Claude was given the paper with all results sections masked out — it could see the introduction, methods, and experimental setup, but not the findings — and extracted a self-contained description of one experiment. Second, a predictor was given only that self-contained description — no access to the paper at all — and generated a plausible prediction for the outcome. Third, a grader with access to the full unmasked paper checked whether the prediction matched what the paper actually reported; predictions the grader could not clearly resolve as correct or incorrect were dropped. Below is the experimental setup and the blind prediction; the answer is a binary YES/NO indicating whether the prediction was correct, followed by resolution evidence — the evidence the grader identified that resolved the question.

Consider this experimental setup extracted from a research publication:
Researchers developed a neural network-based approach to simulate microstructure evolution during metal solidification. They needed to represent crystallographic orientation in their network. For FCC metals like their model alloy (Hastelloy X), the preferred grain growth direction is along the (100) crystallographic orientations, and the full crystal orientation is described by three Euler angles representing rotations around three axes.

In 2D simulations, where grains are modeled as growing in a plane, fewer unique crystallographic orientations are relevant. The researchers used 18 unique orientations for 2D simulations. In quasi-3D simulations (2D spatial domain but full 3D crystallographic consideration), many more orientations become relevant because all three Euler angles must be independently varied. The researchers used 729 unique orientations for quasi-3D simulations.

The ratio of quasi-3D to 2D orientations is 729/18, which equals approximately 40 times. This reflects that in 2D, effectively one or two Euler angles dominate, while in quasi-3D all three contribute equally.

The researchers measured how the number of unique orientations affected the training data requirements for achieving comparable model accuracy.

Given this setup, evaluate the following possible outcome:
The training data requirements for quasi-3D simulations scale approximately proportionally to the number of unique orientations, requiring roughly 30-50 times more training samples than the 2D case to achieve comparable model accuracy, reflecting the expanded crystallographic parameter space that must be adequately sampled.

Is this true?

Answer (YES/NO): YES